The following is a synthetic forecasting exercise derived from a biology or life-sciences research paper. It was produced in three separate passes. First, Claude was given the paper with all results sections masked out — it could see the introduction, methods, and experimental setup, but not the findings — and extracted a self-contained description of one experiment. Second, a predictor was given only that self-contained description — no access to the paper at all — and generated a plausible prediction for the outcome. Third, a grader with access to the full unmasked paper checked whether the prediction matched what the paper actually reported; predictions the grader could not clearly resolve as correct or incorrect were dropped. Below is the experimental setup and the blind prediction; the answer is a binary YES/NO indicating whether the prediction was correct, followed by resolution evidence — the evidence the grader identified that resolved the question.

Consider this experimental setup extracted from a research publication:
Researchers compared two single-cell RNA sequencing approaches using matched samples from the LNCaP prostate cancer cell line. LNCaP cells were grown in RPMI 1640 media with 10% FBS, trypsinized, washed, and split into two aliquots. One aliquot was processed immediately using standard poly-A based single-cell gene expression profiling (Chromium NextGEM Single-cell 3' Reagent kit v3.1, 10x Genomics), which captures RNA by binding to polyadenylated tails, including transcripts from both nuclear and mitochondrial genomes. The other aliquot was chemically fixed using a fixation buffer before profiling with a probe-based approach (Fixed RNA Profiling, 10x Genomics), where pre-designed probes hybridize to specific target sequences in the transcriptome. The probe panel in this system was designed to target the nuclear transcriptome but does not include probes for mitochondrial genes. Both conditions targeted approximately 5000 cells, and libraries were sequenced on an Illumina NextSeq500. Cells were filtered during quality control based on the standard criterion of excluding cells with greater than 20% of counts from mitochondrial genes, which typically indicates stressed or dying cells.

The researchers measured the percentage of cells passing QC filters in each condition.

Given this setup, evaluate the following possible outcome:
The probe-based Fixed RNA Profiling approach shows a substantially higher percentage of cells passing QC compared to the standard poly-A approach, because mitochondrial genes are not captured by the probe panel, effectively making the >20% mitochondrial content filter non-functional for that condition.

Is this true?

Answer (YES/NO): YES